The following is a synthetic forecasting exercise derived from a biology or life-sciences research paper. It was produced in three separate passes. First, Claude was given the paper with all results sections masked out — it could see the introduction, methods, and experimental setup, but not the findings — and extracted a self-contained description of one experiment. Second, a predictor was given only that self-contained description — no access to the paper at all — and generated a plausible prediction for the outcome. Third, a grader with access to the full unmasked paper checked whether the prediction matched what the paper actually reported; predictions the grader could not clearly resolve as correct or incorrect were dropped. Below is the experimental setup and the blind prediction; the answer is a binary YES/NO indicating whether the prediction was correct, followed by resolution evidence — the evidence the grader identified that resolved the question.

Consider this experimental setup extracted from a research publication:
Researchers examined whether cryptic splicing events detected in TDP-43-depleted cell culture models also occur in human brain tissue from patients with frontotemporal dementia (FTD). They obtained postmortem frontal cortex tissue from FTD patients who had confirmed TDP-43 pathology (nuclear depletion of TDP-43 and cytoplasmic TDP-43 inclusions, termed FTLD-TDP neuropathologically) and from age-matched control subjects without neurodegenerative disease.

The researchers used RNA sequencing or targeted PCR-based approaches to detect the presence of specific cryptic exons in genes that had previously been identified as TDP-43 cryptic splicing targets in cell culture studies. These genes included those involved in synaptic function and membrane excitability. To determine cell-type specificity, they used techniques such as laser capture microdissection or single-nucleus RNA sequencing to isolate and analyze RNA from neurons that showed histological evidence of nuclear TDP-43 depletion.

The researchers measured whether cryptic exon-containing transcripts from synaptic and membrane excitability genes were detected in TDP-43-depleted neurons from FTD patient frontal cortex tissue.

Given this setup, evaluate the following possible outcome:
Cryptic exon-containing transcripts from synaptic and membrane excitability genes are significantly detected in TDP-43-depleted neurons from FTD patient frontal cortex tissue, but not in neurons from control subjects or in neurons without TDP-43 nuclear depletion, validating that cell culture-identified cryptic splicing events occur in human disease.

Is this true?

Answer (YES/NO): YES